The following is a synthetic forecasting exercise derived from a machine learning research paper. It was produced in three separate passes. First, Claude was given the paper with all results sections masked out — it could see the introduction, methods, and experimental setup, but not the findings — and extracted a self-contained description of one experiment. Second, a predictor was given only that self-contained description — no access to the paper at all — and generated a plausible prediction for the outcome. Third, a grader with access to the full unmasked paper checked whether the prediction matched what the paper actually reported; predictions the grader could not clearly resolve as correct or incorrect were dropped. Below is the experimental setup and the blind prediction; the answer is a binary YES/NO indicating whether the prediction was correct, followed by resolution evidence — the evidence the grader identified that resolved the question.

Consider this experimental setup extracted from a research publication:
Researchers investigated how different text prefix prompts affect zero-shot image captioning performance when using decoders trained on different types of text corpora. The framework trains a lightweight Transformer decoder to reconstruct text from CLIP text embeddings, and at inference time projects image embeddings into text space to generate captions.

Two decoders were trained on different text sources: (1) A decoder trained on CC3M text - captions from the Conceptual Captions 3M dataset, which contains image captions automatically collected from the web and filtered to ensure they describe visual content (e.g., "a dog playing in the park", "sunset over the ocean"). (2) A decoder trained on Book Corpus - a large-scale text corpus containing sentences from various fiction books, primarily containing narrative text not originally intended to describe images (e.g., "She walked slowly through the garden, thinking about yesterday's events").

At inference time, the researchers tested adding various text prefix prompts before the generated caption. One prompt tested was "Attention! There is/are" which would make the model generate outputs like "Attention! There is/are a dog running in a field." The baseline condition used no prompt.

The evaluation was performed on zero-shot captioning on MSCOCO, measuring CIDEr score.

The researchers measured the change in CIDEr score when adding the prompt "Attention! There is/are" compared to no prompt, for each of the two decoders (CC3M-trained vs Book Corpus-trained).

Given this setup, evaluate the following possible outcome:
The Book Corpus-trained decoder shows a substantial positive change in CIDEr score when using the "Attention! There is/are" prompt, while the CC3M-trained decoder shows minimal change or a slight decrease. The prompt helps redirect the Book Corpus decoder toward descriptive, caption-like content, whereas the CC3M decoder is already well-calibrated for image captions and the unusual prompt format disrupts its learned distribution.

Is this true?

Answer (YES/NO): YES